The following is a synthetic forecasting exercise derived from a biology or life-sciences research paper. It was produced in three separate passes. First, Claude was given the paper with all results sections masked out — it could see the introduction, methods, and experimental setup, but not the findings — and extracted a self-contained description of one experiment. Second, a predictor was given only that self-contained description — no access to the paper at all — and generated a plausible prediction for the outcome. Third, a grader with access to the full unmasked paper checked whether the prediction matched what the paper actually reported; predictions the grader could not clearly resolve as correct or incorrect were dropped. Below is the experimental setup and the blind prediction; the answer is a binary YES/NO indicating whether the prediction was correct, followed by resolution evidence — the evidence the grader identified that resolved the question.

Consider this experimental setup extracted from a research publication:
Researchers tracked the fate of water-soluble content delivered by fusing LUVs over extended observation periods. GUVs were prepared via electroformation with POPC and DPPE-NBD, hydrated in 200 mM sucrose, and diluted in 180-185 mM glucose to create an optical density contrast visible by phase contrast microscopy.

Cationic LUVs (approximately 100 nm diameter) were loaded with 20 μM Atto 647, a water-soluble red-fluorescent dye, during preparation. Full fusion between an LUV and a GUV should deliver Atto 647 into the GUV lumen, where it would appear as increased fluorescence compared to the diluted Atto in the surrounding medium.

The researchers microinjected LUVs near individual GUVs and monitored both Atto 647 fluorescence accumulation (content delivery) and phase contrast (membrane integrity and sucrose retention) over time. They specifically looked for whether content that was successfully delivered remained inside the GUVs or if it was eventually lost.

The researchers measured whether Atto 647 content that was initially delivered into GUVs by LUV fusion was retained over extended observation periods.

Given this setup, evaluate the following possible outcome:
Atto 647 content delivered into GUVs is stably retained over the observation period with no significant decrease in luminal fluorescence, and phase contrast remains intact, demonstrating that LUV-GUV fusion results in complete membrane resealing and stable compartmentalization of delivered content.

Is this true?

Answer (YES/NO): NO